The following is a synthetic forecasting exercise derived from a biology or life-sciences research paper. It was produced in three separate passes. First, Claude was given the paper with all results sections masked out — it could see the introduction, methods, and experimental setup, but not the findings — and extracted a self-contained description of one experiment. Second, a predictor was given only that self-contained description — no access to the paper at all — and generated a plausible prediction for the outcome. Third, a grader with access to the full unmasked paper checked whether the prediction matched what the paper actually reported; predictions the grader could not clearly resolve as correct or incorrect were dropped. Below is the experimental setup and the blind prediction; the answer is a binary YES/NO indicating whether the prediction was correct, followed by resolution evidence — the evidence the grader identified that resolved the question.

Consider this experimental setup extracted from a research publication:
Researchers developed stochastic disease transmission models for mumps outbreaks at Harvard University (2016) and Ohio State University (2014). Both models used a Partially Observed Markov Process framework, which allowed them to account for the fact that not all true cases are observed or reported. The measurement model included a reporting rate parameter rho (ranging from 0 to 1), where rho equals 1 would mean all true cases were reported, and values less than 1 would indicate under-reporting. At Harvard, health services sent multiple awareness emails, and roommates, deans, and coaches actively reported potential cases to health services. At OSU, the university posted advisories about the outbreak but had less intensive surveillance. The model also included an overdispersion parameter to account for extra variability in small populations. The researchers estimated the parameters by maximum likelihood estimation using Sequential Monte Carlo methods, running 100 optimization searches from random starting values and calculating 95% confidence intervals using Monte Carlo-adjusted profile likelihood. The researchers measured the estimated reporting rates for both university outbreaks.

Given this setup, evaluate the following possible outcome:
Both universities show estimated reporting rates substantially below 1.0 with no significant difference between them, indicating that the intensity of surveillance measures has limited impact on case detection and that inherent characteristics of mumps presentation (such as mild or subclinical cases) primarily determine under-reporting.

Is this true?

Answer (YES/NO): NO